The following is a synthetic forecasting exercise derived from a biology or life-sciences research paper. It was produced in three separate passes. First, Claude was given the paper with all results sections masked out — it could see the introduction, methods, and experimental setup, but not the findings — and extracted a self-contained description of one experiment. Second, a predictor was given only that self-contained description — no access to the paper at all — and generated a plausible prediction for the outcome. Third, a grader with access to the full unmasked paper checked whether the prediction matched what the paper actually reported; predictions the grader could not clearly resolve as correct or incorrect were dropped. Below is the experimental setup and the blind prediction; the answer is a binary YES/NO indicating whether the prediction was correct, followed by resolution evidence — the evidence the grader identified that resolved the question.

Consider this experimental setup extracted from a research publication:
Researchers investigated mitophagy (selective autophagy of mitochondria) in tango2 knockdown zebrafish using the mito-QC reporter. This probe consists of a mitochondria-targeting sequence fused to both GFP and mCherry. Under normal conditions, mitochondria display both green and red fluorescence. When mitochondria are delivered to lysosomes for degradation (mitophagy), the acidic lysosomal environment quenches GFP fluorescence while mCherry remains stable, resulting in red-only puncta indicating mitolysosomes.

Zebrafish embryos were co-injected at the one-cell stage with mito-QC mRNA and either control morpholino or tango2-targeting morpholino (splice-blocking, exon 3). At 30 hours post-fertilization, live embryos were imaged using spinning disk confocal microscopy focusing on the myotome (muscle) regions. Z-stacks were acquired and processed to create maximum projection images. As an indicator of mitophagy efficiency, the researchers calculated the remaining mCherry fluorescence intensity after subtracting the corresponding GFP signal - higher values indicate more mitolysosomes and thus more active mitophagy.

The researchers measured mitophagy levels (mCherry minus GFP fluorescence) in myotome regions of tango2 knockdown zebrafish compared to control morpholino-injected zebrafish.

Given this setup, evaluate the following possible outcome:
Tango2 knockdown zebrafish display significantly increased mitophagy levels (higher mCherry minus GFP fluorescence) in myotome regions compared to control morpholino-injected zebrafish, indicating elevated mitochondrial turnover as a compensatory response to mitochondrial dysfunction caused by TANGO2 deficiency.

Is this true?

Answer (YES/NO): NO